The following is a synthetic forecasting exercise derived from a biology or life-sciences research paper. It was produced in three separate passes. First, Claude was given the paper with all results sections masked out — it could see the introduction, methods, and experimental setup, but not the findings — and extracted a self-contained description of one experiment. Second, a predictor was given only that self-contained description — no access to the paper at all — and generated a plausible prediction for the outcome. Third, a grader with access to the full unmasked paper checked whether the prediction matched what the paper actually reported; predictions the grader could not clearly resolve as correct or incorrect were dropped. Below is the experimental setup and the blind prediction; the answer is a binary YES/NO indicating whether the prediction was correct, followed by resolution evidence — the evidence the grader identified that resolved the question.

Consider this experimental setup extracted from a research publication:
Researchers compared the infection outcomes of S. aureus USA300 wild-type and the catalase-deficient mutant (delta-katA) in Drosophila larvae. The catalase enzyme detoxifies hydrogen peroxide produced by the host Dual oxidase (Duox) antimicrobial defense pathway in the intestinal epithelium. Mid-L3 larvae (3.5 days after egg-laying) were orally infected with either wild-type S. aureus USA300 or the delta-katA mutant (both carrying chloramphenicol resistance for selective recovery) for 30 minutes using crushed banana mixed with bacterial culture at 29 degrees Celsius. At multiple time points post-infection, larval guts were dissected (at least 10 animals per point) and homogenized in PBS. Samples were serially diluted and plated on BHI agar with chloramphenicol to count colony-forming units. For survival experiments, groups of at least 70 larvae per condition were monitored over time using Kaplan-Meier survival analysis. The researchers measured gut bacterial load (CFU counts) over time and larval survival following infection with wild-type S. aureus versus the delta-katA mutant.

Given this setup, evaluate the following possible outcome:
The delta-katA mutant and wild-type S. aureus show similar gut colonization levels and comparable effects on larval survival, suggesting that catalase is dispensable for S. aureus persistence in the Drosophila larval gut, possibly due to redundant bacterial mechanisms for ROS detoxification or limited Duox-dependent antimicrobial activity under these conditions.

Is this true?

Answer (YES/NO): NO